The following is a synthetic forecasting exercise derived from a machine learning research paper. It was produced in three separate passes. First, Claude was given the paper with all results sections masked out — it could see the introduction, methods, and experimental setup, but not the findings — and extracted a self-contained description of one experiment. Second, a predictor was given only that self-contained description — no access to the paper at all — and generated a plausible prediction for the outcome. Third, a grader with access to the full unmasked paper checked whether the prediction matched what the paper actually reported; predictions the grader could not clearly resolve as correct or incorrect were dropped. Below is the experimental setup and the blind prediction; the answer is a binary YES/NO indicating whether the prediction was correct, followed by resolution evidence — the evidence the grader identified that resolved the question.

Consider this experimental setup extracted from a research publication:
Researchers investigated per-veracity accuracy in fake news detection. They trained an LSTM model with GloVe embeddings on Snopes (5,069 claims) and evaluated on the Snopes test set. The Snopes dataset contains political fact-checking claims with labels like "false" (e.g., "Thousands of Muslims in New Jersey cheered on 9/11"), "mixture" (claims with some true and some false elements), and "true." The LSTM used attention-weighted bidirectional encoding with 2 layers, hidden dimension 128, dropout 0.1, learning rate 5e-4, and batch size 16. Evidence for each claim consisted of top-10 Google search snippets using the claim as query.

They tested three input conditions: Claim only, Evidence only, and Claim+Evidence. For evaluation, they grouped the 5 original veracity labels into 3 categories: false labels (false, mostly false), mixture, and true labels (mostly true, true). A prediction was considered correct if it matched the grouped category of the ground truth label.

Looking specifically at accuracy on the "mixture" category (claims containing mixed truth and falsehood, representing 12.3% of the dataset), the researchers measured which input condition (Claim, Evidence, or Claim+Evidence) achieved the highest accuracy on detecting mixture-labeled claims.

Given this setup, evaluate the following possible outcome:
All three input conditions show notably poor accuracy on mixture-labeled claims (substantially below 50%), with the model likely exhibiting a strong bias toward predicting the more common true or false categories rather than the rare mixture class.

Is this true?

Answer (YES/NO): YES